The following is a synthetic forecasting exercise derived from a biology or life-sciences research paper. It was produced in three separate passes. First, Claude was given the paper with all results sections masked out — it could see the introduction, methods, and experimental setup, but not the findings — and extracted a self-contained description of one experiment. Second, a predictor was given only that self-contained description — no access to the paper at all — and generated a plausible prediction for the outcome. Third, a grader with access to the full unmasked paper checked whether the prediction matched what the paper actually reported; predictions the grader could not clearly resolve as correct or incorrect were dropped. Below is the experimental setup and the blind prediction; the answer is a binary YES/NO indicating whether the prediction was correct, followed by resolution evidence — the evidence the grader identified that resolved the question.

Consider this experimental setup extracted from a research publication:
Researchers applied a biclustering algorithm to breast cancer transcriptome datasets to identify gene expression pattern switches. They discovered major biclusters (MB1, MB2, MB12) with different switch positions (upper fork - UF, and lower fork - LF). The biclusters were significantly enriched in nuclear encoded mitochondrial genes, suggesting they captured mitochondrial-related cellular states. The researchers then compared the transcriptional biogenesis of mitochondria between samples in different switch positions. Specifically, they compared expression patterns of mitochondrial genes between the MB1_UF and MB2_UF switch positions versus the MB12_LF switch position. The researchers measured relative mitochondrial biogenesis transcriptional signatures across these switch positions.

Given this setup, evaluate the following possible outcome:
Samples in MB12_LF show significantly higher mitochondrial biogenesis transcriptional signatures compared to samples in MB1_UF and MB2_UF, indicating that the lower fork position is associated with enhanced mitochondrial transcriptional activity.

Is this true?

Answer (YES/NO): NO